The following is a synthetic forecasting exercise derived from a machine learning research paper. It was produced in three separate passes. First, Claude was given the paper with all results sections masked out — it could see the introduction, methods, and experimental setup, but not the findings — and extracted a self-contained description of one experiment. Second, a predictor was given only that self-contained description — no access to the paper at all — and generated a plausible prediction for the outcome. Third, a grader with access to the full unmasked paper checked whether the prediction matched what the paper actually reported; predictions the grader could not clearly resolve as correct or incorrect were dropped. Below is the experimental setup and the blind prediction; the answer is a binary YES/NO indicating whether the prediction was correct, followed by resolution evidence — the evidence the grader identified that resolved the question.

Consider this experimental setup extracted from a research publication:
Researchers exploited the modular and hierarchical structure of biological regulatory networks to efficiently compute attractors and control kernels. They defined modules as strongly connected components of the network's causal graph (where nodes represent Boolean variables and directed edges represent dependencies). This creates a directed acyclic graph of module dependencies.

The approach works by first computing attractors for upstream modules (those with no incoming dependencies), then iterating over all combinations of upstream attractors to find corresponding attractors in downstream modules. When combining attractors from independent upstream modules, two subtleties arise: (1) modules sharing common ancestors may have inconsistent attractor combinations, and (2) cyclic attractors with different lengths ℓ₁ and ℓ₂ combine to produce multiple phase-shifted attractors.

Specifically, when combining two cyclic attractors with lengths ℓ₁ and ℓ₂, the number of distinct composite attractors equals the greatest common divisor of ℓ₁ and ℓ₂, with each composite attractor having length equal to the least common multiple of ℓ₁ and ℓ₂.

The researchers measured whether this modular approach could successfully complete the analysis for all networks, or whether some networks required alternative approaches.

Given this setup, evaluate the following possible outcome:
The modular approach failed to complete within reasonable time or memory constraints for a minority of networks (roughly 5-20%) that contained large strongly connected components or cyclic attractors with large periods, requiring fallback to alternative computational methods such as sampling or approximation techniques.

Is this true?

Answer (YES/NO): YES